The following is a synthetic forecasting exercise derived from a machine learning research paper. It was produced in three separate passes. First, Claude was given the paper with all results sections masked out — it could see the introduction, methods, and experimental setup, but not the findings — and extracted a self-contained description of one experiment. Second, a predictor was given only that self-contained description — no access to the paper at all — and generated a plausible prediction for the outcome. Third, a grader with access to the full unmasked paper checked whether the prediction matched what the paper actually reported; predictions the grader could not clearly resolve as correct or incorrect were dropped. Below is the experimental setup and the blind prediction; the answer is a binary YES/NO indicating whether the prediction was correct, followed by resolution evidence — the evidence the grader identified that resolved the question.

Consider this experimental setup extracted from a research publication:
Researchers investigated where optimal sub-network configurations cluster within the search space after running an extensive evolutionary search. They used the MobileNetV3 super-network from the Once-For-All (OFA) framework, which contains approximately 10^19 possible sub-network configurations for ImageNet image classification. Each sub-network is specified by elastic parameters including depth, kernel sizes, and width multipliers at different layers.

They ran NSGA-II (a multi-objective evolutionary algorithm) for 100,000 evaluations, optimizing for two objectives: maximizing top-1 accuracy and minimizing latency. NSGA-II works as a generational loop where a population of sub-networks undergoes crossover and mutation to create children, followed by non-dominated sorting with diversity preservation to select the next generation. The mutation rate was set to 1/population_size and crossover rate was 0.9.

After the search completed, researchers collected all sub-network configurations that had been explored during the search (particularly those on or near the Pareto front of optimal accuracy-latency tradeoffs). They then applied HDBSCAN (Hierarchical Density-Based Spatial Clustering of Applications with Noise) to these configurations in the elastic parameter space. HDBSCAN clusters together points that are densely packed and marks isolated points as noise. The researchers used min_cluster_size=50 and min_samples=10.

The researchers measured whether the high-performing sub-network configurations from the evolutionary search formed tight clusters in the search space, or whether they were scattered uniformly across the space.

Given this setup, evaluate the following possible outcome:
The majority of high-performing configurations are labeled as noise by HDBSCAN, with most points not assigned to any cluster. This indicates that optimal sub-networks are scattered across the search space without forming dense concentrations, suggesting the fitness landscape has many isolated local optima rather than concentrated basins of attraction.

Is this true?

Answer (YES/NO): NO